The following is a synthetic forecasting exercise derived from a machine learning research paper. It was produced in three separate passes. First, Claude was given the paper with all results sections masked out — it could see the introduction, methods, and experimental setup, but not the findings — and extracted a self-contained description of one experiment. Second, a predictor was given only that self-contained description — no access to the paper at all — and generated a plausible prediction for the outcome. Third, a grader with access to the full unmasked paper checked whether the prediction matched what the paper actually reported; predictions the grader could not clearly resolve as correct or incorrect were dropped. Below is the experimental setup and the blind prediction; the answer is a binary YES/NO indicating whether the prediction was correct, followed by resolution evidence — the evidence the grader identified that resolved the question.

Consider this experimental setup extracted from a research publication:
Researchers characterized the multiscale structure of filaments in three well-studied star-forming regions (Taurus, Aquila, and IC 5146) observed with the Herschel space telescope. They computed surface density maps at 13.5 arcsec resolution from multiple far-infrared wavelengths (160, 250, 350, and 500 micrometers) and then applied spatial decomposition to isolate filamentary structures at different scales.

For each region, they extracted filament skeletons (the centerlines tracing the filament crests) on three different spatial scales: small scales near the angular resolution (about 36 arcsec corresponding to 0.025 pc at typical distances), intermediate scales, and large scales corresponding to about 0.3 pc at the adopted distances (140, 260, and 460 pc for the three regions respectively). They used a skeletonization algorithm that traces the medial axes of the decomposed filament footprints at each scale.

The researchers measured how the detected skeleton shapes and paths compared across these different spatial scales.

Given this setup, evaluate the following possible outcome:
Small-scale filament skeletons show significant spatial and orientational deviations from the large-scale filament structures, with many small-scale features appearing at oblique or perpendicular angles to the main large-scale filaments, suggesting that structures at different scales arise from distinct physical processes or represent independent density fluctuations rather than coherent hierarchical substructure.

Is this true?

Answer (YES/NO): YES